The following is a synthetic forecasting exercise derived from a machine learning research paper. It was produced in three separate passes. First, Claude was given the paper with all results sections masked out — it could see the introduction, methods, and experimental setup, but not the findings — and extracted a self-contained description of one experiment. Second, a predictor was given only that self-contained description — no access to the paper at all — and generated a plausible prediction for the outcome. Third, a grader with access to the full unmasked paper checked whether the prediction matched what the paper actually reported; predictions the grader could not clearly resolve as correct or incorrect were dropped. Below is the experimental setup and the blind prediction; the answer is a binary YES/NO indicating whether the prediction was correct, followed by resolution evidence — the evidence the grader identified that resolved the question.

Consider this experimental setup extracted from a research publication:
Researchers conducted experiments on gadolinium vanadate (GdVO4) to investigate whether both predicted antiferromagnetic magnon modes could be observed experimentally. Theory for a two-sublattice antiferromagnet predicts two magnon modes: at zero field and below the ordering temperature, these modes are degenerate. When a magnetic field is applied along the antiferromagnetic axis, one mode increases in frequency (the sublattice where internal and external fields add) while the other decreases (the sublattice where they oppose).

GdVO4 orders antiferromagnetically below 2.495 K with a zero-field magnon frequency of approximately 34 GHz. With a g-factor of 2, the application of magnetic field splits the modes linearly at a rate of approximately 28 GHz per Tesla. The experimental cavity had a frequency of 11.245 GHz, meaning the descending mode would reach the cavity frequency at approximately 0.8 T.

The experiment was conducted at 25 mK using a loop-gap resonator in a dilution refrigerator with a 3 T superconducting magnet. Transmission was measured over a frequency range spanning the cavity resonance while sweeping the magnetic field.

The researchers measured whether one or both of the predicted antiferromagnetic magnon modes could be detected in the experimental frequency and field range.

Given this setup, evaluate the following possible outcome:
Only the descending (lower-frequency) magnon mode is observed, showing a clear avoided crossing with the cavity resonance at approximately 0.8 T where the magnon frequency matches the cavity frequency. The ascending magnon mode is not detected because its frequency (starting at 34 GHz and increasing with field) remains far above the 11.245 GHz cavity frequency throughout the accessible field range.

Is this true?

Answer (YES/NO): NO